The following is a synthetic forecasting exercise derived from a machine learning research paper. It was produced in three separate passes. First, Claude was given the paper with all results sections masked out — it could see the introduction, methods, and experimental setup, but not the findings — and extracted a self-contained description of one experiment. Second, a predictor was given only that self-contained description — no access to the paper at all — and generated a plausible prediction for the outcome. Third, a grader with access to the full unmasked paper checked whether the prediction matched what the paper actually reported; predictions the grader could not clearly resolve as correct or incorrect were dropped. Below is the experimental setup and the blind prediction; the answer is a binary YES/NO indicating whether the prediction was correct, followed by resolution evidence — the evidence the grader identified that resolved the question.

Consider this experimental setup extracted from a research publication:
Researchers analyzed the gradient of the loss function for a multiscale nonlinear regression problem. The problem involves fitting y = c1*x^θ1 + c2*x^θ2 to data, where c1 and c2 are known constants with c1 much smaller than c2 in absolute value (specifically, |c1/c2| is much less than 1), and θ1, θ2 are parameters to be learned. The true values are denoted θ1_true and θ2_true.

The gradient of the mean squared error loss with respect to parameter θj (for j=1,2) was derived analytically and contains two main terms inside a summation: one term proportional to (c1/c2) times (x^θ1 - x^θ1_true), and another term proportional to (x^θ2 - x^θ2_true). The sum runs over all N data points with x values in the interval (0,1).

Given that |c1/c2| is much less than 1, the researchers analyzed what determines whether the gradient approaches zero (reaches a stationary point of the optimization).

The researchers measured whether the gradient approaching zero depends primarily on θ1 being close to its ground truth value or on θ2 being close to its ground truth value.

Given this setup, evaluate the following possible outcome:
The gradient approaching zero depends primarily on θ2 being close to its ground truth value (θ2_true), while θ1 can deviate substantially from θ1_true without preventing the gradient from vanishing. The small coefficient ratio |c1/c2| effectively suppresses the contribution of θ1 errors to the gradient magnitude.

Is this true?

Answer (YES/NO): YES